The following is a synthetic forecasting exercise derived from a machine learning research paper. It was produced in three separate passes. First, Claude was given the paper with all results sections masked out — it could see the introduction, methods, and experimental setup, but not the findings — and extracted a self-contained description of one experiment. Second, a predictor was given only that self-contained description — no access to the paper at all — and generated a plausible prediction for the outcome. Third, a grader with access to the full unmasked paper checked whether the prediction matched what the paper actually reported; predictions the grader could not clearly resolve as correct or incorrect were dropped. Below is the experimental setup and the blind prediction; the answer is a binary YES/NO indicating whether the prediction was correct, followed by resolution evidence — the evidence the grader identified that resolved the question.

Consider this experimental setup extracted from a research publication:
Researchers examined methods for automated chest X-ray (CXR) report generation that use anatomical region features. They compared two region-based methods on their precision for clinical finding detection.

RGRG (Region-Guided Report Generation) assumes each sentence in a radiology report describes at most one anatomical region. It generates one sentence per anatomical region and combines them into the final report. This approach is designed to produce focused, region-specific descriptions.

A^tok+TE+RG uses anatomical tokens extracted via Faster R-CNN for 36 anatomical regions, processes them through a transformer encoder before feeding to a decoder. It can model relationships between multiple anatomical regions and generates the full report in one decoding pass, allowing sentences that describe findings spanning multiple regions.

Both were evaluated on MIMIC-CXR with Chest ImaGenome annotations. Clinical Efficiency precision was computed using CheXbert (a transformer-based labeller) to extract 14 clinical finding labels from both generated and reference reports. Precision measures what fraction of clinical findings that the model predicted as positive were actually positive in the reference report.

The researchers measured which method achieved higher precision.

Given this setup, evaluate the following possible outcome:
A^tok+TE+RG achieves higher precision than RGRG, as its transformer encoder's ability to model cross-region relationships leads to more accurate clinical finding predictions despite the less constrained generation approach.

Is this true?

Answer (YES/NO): YES